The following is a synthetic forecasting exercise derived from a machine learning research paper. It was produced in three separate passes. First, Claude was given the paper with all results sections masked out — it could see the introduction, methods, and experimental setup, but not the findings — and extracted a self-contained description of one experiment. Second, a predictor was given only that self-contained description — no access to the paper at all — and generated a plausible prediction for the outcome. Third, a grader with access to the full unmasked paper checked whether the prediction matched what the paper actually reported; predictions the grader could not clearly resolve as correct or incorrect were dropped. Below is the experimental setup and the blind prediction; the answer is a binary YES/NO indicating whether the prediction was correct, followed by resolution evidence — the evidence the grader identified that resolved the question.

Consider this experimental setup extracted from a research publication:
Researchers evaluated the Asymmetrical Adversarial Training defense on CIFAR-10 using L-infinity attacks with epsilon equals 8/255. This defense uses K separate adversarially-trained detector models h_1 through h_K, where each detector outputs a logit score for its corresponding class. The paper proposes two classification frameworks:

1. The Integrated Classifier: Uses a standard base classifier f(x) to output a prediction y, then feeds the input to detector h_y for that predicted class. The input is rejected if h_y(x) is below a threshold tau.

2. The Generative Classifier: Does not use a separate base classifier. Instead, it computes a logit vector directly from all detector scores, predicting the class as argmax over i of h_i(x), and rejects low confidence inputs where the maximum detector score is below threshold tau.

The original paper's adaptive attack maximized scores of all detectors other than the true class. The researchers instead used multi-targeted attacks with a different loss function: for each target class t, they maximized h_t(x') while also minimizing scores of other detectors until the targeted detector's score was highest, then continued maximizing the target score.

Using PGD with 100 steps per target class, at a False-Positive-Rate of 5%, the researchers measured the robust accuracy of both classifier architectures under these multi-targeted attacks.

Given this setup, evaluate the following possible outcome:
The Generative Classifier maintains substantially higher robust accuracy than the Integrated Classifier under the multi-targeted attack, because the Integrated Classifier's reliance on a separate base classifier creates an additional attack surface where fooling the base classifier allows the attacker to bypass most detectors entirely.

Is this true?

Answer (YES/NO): NO